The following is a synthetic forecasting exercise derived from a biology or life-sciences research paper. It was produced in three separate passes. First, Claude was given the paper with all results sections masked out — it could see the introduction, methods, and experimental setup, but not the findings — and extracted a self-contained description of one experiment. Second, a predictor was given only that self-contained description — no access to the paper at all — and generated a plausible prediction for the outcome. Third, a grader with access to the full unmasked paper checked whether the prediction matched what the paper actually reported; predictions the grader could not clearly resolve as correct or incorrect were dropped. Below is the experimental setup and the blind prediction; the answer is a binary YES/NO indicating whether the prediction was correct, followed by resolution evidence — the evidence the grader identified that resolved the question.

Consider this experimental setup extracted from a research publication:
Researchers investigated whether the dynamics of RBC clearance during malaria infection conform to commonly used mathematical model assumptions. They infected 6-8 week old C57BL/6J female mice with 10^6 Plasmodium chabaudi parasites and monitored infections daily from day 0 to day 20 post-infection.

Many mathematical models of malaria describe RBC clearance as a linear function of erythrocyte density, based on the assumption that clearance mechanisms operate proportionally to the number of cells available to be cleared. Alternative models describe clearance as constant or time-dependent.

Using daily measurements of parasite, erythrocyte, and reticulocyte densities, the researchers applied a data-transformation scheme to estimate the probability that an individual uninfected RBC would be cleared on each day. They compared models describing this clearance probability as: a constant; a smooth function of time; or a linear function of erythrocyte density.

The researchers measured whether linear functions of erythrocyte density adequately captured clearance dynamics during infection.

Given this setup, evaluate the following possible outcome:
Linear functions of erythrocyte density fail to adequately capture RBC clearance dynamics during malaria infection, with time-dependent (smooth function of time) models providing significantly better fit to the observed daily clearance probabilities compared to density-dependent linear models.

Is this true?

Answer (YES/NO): YES